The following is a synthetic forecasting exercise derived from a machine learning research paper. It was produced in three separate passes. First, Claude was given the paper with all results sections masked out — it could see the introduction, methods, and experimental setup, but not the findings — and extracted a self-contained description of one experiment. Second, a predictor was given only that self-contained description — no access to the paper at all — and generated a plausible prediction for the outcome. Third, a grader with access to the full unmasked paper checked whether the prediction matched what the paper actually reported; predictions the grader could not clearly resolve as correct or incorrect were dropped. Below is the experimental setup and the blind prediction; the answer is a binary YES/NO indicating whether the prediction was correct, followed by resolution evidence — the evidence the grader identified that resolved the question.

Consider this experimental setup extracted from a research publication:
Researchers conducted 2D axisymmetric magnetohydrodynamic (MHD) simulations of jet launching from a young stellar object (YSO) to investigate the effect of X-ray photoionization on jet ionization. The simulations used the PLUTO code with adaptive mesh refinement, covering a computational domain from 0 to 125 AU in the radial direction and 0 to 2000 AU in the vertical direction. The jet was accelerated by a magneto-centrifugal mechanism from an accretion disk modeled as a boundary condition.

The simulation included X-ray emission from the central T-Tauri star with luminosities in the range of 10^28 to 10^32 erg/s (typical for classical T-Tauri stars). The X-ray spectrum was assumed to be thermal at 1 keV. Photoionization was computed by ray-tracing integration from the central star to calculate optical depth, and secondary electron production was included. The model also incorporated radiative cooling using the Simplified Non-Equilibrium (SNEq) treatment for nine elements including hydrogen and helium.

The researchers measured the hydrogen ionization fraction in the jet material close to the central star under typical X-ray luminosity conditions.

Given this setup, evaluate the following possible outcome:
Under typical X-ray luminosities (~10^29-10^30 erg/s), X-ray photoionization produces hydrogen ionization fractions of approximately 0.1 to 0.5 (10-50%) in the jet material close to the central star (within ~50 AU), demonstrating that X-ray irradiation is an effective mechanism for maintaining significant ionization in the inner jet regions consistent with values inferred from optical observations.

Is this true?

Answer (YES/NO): NO